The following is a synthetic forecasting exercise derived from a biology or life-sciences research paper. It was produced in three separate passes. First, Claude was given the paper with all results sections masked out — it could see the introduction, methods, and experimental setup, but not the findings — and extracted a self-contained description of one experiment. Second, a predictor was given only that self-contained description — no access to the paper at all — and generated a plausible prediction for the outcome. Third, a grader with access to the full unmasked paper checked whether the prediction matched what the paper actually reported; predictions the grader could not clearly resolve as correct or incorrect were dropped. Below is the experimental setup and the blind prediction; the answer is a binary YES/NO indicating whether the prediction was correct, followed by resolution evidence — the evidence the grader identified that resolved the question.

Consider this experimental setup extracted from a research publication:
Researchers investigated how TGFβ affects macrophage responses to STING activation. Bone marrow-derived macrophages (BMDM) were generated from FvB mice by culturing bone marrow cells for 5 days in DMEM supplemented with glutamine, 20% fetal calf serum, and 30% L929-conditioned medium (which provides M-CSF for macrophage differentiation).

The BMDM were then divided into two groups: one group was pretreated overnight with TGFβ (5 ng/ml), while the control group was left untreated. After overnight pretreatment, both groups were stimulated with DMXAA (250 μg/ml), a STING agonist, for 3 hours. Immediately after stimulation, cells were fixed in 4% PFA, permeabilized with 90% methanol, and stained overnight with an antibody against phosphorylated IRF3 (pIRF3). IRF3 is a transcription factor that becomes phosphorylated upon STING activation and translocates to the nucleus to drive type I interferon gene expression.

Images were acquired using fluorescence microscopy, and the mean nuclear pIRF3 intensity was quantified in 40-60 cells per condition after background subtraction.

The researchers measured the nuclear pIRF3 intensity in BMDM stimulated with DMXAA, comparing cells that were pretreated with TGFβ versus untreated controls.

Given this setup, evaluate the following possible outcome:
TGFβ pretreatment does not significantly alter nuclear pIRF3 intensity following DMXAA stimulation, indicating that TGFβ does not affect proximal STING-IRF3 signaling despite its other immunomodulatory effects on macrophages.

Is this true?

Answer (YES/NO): NO